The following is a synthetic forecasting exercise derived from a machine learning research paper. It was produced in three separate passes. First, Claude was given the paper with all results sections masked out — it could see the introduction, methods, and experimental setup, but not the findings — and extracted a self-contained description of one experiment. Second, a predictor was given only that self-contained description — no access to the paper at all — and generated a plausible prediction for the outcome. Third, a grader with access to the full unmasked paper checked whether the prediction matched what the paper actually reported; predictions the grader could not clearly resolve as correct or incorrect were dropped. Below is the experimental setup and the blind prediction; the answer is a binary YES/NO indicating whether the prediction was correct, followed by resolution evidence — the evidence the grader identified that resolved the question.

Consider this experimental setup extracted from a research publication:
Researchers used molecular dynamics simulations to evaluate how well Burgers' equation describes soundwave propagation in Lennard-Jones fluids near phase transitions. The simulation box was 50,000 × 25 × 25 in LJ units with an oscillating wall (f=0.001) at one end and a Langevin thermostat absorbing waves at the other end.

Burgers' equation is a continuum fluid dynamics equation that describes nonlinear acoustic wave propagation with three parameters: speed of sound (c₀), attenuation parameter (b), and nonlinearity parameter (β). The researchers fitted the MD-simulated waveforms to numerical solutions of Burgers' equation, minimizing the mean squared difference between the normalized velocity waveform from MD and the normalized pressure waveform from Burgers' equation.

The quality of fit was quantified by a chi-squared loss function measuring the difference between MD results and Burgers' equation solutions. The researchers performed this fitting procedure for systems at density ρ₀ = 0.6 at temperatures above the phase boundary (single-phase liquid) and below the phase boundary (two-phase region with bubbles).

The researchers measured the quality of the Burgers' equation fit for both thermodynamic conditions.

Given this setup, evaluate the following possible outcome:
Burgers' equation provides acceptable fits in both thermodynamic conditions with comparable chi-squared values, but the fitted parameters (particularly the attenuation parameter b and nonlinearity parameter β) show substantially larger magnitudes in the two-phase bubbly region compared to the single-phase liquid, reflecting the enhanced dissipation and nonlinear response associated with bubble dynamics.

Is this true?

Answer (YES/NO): NO